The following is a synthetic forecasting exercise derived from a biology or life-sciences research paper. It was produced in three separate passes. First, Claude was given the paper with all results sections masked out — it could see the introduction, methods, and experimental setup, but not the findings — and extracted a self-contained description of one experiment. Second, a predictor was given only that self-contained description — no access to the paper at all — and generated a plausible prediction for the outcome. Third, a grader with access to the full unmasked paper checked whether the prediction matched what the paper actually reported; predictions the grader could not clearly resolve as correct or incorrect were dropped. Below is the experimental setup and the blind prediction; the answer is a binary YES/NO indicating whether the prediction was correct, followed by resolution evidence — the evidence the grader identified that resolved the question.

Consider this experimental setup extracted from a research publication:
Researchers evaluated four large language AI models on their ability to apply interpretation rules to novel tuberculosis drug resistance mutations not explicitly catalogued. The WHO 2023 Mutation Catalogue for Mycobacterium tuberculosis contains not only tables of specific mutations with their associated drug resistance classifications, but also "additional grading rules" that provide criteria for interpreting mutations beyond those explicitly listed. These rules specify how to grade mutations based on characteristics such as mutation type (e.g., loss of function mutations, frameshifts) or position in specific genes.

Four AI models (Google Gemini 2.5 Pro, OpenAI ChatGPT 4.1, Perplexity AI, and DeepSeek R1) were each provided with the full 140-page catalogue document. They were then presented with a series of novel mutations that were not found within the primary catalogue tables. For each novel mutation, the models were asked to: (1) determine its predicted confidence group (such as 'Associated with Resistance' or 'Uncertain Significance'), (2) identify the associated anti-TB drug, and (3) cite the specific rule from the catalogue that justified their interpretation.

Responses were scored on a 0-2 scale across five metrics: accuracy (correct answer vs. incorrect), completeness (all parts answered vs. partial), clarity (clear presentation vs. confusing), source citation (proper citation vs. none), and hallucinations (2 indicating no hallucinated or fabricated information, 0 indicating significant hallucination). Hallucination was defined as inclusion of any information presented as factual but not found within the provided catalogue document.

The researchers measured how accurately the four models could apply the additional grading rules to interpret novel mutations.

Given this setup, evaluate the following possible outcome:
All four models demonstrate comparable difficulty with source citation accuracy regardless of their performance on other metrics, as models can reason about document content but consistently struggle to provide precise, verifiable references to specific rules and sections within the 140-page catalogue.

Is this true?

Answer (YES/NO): NO